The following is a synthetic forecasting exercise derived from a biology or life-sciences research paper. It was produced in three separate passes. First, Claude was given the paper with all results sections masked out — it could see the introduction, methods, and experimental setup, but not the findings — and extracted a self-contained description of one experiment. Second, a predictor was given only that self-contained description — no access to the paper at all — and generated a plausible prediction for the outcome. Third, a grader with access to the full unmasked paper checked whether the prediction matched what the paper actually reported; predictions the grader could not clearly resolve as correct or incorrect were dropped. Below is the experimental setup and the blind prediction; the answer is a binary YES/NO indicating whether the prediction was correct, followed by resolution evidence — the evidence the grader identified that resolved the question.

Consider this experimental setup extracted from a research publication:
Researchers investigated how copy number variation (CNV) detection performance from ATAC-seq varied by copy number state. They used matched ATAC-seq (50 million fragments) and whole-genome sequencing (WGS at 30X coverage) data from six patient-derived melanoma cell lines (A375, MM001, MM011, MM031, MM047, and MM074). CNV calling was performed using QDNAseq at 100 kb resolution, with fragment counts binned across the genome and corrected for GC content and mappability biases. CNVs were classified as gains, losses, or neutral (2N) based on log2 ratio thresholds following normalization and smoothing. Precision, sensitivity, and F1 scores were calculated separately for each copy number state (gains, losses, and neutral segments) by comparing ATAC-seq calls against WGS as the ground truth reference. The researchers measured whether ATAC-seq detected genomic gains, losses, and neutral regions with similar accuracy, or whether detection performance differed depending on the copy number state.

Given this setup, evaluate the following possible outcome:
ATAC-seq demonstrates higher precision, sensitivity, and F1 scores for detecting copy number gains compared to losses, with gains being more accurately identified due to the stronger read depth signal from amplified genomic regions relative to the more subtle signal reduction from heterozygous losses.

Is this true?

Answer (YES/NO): NO